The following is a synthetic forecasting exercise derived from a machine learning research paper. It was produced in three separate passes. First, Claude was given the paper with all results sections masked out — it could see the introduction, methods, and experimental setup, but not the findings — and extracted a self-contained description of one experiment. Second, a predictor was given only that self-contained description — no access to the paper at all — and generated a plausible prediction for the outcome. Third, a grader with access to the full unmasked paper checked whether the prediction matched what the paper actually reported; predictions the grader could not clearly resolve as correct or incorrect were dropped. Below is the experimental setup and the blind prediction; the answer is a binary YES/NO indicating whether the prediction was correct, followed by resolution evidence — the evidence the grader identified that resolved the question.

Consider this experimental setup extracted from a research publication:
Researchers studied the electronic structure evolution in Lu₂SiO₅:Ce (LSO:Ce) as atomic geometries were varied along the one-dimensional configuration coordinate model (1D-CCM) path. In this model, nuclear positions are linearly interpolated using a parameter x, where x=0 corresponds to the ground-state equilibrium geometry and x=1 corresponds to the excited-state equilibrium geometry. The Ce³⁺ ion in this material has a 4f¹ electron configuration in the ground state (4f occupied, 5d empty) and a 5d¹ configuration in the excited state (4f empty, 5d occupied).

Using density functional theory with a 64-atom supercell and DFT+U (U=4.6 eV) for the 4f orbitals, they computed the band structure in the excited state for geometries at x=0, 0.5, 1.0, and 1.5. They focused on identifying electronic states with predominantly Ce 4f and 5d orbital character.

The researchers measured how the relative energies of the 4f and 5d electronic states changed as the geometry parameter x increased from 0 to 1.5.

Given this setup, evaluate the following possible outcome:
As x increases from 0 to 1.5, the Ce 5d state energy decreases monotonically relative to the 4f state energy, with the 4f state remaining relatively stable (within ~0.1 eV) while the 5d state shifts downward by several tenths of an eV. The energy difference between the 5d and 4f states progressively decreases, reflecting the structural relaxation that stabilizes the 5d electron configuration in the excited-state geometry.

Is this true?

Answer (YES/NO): NO